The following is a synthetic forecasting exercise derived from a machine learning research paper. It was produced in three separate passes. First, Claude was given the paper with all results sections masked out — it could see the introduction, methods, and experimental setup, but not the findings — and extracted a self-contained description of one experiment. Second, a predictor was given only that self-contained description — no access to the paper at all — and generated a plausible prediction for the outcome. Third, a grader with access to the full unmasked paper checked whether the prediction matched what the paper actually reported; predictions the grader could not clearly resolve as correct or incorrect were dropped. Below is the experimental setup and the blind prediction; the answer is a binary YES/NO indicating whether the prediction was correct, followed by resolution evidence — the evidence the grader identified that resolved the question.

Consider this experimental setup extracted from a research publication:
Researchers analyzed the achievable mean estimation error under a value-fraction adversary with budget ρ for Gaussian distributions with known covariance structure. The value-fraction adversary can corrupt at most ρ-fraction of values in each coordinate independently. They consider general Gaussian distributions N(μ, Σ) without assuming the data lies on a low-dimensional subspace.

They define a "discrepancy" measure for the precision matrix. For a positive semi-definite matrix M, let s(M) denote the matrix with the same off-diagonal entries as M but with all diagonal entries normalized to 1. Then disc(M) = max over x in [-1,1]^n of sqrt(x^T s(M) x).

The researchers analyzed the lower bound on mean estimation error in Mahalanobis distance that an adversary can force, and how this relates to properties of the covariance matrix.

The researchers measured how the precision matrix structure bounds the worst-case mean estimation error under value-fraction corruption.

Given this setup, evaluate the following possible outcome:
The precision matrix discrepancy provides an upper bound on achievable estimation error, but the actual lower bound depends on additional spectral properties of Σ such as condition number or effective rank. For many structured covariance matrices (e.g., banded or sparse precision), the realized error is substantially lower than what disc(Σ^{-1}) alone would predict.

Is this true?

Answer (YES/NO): NO